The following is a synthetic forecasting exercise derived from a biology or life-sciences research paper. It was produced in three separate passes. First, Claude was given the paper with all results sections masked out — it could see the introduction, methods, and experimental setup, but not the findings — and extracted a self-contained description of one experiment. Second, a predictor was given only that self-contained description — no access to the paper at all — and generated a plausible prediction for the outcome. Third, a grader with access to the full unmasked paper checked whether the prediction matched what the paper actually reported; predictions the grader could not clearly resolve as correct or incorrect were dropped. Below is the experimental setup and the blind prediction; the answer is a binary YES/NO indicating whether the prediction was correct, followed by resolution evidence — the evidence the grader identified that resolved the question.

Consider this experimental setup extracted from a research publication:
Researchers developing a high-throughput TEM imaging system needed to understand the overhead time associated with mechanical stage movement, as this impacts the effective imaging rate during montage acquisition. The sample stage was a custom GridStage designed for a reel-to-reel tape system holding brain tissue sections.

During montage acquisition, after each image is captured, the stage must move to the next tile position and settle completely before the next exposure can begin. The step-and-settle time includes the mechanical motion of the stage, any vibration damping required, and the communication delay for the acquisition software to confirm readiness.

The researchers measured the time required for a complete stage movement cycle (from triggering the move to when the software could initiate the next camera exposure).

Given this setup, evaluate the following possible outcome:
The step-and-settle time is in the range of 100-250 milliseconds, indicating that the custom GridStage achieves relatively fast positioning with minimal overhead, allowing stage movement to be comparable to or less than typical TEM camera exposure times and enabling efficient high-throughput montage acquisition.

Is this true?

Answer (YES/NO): YES